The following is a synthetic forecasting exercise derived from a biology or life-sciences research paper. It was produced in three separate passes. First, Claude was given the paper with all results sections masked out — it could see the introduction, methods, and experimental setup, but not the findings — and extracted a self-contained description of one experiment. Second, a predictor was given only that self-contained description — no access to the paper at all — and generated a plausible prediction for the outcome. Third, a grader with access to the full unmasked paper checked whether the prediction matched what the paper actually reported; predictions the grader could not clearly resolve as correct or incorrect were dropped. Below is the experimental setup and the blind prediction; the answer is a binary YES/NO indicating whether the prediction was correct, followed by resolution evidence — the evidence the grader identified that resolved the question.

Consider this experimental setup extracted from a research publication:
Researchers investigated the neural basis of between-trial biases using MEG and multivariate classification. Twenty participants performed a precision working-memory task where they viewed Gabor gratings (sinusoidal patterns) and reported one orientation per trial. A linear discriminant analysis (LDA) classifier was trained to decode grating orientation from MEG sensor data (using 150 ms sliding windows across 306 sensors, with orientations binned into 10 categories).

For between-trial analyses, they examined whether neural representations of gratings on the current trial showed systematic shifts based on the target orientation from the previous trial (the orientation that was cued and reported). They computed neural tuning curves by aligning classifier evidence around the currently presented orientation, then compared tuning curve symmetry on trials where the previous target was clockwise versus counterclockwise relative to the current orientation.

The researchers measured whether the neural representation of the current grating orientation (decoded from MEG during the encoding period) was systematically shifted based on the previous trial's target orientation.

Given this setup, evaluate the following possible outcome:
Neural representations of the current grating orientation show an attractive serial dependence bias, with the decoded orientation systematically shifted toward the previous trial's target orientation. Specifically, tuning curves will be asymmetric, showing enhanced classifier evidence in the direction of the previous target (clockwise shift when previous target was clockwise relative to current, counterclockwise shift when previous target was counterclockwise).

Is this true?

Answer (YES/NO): NO